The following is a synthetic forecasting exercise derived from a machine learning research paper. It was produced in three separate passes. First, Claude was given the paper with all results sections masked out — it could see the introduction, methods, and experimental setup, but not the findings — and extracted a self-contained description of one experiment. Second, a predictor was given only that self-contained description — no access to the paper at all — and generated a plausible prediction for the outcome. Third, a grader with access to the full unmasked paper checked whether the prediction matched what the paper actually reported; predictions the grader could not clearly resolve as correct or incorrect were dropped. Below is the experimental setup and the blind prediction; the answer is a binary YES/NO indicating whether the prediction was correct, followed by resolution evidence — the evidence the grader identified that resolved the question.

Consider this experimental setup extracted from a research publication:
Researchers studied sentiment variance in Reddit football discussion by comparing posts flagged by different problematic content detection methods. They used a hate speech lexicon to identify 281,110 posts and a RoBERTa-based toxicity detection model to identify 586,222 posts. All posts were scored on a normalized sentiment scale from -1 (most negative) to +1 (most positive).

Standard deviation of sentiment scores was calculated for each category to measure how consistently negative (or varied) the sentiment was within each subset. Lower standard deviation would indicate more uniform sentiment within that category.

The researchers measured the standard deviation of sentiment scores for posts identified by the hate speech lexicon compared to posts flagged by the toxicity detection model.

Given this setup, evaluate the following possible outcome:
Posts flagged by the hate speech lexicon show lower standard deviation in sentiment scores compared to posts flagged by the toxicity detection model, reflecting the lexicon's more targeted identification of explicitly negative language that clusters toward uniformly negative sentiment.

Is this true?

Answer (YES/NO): YES